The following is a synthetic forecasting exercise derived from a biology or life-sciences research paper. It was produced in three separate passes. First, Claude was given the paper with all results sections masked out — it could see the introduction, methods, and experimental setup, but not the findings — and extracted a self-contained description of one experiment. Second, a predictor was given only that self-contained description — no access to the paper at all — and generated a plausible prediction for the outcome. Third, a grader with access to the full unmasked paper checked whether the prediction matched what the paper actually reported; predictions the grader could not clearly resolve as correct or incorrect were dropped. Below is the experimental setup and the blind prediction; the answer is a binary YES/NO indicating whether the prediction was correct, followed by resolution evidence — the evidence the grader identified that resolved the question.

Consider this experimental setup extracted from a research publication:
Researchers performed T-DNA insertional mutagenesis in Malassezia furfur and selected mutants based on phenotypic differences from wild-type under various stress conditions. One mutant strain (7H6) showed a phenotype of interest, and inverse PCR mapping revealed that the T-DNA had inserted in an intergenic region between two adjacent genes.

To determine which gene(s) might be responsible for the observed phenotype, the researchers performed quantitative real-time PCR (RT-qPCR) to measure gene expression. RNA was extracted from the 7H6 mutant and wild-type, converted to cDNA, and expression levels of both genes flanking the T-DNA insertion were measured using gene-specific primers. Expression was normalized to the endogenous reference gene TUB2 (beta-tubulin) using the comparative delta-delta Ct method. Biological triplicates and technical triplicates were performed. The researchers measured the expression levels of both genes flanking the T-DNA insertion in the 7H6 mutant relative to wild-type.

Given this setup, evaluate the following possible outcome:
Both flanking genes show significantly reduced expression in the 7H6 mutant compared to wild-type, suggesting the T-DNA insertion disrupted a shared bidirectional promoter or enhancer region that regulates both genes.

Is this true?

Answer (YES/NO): YES